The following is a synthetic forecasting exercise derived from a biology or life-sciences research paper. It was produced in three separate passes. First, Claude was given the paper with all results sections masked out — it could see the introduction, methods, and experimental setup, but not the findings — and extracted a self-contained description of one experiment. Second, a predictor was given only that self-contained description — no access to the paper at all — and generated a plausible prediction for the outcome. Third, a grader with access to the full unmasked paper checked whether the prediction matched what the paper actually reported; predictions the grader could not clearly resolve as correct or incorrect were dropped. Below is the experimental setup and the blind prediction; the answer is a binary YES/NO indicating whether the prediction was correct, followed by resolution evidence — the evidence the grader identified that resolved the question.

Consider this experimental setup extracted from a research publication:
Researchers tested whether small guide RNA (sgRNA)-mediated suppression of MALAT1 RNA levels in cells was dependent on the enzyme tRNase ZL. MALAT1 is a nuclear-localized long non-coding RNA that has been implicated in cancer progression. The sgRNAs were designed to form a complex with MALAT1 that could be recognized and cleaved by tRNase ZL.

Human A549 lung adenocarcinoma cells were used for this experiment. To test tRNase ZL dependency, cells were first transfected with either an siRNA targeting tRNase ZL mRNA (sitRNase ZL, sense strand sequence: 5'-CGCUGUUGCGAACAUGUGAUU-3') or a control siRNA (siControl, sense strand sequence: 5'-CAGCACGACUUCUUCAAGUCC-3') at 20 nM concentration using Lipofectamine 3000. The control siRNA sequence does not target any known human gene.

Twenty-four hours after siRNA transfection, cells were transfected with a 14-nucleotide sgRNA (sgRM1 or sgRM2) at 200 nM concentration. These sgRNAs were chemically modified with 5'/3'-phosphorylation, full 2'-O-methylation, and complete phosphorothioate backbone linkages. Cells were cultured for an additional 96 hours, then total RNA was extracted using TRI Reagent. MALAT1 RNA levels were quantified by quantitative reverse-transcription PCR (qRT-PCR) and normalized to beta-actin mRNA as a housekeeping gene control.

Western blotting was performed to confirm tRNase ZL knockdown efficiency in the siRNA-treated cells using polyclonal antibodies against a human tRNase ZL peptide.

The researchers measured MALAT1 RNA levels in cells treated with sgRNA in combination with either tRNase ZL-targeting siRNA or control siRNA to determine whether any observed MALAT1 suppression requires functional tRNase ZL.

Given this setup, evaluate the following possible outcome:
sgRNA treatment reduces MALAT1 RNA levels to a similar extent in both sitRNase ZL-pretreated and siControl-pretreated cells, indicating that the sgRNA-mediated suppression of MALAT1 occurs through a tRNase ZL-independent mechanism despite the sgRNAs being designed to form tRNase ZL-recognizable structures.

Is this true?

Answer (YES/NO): NO